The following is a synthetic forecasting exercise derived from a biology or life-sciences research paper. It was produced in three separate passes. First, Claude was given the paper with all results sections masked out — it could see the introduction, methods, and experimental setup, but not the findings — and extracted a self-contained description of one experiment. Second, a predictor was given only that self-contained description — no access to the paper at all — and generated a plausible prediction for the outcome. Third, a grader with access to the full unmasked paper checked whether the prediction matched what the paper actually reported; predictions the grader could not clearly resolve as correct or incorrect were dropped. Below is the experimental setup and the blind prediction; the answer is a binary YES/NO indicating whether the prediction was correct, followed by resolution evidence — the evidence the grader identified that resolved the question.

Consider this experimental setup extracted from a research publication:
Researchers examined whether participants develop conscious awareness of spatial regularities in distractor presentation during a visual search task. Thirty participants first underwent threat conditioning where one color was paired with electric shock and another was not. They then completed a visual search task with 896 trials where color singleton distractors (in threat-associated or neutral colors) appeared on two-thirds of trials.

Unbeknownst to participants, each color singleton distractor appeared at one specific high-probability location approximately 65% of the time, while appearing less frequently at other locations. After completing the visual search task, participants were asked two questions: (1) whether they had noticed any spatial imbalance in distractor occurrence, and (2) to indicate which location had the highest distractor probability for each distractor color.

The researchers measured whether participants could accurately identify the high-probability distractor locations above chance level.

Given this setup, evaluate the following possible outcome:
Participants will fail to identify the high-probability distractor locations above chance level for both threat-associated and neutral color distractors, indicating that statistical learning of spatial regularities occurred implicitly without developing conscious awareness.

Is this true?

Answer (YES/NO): YES